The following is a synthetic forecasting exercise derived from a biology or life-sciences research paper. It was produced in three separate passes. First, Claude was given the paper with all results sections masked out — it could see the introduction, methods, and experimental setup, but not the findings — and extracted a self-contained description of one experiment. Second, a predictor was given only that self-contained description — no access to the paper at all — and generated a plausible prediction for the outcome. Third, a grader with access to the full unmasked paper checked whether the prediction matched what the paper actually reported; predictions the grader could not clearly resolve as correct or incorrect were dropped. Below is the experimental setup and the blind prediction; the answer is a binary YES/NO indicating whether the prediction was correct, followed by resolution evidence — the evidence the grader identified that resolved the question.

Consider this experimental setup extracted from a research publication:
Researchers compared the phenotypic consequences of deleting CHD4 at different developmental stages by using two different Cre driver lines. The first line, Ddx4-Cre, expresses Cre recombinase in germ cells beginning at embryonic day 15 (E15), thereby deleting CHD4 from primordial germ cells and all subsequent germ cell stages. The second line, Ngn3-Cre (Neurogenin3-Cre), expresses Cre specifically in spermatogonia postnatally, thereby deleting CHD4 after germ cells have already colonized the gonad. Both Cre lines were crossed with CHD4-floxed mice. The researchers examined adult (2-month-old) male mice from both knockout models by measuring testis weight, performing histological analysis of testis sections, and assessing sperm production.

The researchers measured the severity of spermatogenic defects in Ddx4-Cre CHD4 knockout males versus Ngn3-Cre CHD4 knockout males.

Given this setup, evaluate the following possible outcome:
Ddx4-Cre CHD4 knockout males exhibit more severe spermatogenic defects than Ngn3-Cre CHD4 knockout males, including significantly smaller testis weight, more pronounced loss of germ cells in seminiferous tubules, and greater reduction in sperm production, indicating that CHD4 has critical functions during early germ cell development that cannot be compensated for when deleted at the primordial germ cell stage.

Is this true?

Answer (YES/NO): YES